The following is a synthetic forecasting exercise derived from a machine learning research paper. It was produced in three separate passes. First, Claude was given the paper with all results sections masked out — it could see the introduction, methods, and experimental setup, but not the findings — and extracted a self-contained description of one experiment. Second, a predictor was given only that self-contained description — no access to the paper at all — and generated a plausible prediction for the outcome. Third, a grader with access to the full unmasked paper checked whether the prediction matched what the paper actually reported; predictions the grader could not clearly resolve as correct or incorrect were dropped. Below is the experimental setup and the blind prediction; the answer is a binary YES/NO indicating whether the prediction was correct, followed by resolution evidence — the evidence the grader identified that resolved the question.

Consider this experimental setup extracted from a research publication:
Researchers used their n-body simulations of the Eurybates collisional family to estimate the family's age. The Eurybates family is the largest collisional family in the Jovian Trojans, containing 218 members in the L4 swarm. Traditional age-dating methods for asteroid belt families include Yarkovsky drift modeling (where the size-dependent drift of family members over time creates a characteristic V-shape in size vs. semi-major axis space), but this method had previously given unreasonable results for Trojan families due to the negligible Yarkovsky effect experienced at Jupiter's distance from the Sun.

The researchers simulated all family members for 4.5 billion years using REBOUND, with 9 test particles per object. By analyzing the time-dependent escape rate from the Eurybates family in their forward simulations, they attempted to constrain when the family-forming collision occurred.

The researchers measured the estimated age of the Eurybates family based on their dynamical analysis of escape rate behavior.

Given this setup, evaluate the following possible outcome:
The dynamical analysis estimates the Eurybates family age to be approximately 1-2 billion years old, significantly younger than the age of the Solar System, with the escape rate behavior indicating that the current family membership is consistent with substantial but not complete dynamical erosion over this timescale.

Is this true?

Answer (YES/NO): YES